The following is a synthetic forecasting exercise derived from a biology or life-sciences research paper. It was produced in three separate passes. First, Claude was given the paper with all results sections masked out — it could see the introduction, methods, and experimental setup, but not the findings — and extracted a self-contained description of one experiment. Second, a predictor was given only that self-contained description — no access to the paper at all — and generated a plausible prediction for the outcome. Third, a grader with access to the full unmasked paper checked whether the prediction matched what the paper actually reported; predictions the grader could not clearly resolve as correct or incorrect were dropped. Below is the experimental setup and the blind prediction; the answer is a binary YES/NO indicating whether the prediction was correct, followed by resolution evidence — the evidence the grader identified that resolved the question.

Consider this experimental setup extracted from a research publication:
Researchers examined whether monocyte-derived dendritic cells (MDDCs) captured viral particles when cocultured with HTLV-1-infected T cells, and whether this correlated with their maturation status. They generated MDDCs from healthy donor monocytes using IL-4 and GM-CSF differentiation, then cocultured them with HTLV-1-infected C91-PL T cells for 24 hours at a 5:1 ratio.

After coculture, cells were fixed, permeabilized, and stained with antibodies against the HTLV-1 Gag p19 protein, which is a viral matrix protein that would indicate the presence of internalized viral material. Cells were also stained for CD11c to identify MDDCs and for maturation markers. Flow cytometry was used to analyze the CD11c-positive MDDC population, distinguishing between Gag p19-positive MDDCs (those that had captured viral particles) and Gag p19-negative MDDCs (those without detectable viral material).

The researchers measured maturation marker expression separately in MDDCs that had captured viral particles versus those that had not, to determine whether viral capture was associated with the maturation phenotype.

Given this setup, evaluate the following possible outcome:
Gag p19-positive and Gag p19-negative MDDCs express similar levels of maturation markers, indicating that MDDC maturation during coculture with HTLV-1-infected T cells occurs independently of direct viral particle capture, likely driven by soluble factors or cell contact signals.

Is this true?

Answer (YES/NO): NO